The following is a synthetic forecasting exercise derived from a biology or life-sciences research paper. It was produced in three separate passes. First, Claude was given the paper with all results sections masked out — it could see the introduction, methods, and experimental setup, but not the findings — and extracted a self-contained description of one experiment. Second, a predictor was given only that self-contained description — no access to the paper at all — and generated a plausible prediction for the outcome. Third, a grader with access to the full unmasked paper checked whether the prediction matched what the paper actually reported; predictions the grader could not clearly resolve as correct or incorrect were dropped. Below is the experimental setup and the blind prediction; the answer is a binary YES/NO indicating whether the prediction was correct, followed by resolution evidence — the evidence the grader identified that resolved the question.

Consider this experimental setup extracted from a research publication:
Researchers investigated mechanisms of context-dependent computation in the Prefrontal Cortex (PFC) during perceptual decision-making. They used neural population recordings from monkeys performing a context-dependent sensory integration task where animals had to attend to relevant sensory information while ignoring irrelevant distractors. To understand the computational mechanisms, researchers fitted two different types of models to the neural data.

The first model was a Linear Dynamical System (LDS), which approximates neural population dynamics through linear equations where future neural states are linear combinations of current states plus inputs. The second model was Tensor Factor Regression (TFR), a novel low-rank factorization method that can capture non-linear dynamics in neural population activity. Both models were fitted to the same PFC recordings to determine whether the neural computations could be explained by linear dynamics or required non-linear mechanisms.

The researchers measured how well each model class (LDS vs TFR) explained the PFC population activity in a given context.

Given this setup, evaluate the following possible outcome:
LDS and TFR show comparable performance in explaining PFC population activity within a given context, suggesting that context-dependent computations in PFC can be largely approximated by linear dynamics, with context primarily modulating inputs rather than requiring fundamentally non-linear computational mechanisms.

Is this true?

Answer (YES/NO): NO